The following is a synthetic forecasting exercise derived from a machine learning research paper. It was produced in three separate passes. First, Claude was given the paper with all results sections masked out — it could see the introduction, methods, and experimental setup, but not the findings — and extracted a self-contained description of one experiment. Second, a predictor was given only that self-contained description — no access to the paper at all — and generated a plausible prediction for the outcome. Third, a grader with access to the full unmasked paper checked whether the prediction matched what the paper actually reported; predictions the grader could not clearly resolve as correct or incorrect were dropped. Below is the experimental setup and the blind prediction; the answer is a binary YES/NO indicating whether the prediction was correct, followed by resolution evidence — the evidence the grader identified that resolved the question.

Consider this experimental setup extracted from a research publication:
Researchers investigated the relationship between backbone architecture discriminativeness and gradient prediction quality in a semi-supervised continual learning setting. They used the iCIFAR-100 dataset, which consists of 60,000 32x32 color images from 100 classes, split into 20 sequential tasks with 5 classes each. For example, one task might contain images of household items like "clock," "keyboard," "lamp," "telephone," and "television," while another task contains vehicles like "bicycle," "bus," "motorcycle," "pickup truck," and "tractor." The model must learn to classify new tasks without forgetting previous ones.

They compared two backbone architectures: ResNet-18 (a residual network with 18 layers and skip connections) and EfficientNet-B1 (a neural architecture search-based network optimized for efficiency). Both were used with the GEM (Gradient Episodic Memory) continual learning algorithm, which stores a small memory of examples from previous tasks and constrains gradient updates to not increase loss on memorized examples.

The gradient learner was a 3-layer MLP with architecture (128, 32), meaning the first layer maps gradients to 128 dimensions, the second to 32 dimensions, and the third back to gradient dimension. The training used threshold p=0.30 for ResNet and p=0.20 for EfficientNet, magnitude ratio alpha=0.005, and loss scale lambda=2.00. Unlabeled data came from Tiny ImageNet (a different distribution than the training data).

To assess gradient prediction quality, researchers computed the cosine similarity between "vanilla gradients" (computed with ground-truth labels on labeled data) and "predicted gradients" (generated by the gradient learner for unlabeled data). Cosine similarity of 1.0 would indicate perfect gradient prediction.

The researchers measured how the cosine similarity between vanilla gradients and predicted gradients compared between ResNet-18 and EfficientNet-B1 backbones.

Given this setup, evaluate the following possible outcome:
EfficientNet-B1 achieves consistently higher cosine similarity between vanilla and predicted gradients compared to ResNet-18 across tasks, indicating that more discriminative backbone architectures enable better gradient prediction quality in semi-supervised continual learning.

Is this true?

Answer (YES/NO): YES